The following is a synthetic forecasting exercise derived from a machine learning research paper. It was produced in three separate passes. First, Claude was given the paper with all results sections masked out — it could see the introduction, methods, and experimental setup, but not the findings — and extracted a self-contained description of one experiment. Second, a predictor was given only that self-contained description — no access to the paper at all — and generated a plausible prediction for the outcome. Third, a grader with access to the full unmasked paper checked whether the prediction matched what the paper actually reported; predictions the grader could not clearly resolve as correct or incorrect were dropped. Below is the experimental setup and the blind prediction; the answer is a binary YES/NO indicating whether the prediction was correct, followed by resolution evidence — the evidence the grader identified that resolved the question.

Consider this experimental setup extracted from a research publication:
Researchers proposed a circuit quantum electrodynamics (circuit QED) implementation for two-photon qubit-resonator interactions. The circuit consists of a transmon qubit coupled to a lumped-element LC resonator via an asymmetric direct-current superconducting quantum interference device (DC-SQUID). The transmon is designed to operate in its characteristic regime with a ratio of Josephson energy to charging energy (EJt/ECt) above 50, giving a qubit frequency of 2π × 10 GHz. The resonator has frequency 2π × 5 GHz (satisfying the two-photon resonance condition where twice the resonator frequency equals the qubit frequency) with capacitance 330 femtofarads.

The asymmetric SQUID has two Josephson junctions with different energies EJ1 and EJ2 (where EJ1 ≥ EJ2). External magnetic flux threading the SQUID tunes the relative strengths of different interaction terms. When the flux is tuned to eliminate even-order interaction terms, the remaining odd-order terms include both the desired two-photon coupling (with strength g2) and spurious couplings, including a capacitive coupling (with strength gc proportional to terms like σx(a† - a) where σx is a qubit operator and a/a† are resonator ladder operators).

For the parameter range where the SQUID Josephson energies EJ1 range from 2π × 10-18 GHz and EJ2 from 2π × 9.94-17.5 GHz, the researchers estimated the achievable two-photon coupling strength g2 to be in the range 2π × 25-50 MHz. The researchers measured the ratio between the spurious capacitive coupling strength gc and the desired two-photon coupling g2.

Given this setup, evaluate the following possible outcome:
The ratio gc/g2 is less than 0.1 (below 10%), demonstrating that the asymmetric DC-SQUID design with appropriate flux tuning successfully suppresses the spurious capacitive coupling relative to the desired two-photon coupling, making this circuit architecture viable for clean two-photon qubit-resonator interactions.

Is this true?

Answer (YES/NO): NO